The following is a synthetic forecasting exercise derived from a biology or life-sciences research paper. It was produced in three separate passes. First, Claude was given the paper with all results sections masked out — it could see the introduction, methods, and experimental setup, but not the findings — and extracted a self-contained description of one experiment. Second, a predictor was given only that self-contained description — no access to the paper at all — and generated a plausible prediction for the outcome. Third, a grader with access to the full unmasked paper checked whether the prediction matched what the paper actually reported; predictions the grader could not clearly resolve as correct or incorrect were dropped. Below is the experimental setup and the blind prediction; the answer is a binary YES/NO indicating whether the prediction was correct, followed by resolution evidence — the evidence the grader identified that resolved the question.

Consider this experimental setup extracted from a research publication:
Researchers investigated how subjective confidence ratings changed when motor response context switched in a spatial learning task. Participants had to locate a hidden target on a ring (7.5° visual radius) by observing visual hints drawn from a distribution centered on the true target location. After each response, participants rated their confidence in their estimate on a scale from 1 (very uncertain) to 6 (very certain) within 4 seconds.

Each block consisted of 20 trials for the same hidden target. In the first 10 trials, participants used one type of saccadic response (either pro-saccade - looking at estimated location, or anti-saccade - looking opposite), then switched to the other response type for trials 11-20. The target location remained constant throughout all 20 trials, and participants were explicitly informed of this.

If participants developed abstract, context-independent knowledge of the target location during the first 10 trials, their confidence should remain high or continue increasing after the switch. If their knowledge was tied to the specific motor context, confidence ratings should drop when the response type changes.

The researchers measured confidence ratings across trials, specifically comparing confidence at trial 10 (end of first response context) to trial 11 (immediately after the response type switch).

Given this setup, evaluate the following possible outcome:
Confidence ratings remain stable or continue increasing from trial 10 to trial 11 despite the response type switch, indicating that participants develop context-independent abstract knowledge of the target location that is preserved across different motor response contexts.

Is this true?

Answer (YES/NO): NO